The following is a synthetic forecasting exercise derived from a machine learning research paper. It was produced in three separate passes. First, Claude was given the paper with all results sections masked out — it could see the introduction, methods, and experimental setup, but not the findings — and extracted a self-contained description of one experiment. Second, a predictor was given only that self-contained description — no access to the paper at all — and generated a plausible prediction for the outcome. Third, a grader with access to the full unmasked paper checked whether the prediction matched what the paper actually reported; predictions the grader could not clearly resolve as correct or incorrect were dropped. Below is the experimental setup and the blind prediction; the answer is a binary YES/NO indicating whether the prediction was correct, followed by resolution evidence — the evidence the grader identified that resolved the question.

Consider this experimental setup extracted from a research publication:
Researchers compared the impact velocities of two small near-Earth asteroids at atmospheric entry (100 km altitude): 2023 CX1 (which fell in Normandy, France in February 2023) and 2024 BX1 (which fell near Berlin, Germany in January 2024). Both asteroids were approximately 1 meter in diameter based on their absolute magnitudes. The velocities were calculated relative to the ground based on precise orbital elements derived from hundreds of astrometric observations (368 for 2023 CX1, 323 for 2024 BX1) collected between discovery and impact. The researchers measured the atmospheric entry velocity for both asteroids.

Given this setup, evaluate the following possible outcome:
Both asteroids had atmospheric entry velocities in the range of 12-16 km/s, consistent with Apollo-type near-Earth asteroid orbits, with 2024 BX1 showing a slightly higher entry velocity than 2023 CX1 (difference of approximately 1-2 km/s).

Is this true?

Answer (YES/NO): YES